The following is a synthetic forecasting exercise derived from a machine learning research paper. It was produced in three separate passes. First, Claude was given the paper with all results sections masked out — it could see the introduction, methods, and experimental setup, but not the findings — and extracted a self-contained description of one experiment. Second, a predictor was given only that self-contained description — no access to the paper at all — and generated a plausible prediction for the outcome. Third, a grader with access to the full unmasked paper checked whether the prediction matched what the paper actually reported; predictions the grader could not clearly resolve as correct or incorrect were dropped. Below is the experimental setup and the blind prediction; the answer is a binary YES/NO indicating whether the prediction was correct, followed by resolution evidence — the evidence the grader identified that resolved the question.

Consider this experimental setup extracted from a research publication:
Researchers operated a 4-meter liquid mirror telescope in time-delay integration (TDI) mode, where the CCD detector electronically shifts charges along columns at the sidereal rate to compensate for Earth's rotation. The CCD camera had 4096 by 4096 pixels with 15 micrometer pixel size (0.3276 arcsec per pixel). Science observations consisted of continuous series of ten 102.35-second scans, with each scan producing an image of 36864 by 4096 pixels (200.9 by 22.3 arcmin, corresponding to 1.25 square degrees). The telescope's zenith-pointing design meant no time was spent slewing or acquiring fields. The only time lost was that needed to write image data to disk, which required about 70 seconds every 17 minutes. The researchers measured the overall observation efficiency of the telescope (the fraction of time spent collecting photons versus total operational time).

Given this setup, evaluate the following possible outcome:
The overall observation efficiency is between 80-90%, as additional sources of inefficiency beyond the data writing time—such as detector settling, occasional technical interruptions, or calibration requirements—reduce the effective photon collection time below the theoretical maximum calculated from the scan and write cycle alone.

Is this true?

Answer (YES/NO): NO